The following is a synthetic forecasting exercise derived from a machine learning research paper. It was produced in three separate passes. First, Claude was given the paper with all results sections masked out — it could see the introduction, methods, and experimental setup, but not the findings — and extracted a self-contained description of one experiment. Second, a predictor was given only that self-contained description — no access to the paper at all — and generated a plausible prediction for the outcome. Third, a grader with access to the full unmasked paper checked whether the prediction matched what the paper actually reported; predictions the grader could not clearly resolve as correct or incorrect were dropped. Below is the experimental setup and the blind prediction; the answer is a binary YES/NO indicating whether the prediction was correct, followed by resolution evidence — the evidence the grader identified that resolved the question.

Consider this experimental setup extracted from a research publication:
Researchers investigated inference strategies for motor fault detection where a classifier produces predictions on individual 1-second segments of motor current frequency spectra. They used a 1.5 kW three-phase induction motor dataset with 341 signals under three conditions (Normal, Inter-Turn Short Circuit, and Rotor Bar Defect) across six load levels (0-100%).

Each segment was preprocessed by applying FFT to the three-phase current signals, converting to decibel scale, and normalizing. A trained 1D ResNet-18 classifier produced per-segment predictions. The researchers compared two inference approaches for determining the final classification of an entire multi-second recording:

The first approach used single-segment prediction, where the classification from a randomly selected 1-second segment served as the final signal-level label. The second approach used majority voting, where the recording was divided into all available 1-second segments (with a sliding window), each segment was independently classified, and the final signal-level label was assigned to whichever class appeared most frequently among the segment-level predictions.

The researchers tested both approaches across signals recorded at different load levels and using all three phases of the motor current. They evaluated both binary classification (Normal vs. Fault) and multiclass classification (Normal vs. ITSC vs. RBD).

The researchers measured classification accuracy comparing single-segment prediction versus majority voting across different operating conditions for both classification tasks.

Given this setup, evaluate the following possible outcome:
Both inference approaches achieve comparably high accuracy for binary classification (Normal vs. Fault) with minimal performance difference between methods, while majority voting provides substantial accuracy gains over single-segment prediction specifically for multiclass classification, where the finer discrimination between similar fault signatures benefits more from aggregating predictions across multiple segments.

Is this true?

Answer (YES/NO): NO